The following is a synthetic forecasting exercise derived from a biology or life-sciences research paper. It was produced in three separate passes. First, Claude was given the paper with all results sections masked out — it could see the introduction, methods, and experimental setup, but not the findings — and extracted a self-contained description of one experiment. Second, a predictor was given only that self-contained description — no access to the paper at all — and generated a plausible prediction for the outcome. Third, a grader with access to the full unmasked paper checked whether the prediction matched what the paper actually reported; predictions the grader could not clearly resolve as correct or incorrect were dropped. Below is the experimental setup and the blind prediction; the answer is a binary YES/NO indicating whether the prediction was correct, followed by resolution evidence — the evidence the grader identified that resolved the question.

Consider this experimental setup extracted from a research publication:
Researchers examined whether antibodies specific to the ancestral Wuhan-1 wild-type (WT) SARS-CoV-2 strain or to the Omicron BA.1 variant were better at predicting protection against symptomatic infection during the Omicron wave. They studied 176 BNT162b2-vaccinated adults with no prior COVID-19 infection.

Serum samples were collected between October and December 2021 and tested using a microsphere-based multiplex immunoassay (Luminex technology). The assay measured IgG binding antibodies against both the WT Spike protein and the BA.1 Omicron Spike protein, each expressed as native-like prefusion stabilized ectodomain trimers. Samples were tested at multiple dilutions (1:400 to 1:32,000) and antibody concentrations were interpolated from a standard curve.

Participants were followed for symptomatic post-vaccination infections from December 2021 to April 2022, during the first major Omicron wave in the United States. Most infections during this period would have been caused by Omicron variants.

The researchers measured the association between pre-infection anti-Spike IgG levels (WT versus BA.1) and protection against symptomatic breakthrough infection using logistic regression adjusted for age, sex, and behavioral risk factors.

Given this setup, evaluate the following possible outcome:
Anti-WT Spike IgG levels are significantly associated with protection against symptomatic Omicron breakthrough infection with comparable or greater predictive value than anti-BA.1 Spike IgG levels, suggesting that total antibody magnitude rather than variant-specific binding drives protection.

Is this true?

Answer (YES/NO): YES